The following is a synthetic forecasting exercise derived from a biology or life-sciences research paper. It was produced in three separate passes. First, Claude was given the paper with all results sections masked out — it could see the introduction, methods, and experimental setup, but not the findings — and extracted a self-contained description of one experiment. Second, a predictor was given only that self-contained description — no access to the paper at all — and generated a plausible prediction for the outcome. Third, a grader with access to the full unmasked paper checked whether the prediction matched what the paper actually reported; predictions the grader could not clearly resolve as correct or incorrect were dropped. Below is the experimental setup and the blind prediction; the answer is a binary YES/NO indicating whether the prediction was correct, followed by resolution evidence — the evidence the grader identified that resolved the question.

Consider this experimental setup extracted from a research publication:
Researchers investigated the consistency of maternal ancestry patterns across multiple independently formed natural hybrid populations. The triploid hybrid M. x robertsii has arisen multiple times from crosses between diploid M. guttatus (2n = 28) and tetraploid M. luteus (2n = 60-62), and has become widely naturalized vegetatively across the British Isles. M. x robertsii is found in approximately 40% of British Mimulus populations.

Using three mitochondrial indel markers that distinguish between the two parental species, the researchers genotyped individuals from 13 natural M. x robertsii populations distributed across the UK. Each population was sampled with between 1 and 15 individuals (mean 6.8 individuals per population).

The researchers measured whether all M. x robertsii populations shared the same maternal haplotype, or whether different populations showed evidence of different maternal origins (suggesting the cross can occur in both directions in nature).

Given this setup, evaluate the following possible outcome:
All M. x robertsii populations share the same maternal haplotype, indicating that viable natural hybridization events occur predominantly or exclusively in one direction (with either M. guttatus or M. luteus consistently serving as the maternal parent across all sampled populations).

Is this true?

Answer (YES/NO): NO